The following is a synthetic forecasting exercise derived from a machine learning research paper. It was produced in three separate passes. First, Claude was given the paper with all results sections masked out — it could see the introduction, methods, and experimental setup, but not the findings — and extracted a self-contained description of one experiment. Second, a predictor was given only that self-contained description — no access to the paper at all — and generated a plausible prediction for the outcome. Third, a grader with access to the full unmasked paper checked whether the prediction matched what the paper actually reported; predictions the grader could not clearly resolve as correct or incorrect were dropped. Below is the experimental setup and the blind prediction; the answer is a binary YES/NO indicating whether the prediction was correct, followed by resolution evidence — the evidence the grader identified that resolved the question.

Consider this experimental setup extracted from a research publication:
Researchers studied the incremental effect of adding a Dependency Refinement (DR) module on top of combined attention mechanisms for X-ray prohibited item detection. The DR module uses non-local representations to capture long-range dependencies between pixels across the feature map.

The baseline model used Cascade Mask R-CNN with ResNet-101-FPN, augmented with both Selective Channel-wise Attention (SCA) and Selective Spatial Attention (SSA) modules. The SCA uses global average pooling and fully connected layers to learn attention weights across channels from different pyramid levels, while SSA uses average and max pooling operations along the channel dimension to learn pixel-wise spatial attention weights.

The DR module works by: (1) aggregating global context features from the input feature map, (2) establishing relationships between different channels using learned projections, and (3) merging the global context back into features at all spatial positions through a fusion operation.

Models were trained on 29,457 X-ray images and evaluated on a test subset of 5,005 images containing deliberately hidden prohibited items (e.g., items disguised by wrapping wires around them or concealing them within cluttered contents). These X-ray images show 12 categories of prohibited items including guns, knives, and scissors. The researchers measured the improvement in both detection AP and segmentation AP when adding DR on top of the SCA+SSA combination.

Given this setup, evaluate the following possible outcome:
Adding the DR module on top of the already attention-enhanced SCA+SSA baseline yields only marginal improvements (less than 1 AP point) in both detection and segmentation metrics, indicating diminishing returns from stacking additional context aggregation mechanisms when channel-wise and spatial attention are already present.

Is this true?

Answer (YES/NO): YES